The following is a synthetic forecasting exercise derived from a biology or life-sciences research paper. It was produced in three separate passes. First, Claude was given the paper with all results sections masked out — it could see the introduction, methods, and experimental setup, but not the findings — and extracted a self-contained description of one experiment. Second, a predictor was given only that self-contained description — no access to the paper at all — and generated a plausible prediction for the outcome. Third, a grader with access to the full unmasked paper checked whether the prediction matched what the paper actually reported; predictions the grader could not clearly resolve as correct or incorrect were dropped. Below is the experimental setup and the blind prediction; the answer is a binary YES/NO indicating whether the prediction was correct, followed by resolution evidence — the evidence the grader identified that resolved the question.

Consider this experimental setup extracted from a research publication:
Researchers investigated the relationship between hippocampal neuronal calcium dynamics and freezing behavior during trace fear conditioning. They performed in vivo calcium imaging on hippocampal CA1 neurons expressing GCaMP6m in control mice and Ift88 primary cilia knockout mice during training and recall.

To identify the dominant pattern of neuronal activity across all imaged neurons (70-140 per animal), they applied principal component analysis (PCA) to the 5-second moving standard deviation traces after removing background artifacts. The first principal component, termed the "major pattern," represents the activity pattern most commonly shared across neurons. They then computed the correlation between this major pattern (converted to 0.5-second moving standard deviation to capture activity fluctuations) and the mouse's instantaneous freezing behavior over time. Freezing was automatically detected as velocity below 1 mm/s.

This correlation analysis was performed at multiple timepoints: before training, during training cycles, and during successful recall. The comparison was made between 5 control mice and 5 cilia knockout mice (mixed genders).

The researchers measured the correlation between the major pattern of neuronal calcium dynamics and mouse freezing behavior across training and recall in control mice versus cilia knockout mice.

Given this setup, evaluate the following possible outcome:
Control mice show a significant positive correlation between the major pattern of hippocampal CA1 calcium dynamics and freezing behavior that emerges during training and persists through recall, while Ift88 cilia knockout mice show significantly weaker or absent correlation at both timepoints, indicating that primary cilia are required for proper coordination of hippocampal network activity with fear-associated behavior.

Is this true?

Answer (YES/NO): YES